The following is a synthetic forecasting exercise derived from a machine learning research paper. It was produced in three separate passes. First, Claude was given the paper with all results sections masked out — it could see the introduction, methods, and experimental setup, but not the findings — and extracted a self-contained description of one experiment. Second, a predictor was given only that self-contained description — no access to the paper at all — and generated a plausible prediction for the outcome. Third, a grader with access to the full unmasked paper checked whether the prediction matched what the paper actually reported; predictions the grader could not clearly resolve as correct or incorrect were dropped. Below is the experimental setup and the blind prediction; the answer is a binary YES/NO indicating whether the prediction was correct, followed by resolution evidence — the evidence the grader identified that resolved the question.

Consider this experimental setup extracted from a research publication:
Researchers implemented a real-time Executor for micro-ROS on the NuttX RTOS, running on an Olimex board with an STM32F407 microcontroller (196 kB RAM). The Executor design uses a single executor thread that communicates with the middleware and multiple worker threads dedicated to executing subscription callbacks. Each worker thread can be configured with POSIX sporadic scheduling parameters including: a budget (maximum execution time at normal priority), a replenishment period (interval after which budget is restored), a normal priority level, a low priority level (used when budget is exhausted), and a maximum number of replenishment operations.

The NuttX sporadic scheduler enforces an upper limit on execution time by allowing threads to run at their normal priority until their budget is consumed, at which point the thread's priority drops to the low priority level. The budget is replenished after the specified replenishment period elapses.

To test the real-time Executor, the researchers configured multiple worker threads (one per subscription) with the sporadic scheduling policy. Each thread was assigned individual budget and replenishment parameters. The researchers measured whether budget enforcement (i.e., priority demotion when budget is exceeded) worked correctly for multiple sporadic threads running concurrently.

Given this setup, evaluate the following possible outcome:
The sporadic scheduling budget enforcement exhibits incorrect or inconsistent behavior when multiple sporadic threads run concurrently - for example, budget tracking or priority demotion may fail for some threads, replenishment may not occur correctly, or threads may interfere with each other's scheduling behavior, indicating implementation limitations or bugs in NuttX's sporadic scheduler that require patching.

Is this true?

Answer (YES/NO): YES